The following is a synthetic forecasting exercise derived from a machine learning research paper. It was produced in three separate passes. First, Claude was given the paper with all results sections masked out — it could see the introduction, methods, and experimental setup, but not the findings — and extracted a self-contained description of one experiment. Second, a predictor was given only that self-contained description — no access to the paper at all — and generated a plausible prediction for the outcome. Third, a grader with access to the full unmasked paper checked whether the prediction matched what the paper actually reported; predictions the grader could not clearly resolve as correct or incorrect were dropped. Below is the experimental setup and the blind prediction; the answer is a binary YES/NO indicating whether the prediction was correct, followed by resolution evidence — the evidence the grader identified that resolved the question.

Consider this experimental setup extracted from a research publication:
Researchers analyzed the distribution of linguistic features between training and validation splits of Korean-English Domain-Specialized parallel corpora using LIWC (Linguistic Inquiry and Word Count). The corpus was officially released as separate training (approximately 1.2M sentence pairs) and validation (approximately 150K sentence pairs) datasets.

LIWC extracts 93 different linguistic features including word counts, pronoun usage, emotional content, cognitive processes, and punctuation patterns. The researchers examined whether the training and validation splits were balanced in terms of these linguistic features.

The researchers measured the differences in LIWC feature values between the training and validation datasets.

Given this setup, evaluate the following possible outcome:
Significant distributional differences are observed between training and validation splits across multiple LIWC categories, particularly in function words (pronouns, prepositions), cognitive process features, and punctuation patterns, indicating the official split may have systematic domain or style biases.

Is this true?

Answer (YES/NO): NO